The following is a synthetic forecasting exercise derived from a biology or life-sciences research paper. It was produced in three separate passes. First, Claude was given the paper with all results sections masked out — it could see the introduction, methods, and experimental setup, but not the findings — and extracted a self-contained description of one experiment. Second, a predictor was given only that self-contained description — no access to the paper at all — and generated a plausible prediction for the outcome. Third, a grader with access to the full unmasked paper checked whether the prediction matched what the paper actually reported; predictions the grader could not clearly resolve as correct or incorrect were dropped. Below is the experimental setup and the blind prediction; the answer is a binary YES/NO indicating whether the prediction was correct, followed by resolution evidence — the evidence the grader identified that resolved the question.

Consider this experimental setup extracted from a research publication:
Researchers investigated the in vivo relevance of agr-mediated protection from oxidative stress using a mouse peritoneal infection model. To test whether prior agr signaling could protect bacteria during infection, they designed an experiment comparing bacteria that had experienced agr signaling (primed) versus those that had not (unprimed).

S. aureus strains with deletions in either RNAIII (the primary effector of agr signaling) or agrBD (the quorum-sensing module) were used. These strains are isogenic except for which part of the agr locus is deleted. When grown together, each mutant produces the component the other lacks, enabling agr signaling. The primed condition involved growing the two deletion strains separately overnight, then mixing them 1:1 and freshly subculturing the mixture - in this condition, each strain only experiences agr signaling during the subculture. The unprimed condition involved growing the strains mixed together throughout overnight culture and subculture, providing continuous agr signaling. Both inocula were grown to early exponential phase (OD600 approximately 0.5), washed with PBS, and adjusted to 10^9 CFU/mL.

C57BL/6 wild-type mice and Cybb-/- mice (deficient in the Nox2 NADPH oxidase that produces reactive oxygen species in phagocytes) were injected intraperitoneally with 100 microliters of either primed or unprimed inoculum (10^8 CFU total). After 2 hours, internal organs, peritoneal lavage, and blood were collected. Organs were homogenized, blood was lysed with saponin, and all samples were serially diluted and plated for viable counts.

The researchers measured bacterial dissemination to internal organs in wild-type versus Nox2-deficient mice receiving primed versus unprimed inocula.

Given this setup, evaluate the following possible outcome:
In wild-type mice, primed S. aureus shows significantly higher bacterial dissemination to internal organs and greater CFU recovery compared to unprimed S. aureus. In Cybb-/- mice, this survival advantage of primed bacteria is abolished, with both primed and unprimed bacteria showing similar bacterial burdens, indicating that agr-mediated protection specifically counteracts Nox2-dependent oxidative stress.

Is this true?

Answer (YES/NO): YES